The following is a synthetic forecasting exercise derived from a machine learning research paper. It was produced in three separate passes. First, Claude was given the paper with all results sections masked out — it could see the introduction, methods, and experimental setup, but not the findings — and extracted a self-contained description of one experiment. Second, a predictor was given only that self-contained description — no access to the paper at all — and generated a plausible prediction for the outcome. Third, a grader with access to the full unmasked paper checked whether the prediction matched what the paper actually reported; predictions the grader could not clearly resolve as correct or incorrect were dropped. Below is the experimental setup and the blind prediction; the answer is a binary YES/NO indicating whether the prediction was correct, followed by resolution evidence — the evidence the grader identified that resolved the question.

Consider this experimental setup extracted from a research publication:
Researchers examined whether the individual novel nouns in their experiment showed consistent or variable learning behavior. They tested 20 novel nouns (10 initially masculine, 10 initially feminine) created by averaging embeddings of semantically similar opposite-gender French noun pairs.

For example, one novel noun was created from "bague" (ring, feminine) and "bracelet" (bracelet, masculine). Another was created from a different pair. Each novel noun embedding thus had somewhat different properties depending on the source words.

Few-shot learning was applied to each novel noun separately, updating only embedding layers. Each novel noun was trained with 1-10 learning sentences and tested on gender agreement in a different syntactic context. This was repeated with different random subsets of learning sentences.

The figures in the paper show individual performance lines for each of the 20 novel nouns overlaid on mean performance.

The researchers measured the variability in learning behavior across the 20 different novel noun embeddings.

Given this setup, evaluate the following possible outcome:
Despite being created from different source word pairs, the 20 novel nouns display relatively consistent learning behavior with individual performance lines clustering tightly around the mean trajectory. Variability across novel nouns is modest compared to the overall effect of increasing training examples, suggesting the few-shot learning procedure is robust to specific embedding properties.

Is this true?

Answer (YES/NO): YES